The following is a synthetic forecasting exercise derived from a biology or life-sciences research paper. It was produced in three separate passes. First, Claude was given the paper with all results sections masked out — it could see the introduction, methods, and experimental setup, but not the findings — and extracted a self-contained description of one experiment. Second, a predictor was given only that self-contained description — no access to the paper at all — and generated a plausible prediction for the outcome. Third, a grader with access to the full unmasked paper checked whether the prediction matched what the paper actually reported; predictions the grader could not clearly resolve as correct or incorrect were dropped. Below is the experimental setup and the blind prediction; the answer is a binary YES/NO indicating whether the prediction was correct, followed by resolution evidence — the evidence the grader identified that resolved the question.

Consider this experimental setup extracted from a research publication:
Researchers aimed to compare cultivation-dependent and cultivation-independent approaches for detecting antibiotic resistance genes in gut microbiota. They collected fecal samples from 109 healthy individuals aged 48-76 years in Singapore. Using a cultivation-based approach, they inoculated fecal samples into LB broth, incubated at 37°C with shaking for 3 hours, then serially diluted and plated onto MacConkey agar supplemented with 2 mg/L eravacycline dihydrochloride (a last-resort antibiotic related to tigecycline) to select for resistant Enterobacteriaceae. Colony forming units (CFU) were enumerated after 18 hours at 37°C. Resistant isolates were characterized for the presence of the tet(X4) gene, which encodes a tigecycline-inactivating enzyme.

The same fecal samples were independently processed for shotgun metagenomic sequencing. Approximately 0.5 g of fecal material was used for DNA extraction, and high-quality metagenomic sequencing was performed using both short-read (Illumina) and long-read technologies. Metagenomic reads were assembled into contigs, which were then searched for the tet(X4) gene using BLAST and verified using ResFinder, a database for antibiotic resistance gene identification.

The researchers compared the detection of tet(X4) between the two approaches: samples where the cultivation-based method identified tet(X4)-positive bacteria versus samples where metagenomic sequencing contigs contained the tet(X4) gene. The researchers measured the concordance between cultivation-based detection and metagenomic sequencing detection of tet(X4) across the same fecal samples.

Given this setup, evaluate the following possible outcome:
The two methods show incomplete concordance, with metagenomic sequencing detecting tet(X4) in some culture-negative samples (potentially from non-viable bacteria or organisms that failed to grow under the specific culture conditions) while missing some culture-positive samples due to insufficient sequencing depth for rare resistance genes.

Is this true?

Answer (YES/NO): NO